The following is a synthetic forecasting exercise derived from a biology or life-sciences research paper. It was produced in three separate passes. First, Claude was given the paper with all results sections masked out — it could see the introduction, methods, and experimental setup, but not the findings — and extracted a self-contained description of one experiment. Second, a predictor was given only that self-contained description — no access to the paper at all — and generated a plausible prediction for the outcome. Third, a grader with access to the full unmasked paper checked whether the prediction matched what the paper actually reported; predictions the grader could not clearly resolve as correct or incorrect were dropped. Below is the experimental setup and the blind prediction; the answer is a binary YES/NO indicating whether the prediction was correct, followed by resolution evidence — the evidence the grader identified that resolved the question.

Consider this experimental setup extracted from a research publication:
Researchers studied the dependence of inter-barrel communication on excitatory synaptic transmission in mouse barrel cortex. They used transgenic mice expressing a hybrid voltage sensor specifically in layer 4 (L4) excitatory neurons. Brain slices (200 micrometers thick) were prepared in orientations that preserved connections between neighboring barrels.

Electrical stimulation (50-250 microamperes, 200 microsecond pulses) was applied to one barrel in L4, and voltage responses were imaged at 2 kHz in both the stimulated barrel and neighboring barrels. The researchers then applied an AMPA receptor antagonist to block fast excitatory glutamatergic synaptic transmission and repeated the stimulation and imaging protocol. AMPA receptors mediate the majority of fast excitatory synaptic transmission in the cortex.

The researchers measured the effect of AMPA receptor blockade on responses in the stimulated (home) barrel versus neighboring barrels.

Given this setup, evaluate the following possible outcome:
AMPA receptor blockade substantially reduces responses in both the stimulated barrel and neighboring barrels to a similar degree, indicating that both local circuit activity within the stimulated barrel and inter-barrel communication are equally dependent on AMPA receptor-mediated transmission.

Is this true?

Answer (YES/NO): NO